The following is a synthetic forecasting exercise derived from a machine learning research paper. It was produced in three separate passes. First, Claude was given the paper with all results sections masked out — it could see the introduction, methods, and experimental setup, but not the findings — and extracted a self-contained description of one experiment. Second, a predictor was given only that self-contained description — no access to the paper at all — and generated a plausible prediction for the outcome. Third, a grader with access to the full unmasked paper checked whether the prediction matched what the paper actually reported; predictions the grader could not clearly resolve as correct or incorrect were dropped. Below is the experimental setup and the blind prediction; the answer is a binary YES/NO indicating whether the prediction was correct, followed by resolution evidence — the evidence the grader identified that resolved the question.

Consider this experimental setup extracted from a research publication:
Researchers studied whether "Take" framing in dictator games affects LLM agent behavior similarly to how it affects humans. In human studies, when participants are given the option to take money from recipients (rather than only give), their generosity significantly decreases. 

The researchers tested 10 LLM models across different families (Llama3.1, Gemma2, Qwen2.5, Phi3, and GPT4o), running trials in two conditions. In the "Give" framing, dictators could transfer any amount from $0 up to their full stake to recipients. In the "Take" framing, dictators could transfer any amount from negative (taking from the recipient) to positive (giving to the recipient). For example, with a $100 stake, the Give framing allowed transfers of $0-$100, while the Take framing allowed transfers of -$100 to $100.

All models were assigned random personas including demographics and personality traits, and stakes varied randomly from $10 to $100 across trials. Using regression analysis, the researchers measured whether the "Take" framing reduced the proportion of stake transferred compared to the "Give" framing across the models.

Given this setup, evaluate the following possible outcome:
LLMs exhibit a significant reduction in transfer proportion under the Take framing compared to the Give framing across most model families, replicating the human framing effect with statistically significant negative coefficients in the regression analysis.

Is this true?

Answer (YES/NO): YES